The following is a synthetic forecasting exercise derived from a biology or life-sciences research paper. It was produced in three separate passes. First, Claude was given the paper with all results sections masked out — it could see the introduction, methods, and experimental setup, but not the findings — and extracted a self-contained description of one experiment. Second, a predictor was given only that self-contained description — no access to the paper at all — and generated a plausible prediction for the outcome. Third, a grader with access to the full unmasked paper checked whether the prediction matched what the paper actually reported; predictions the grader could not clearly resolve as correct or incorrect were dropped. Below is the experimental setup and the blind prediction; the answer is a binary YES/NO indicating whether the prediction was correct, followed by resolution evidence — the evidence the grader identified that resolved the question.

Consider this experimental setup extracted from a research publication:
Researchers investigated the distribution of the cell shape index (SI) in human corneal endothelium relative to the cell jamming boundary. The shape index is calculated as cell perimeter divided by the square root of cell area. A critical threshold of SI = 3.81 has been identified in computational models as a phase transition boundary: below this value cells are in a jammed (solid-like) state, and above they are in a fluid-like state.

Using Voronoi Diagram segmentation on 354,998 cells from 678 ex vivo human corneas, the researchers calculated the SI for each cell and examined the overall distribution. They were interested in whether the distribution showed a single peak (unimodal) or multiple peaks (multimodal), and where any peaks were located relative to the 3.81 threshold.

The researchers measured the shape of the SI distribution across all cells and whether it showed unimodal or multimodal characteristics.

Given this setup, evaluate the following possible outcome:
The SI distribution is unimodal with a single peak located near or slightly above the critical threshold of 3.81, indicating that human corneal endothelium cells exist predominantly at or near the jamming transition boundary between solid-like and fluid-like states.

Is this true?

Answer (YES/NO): NO